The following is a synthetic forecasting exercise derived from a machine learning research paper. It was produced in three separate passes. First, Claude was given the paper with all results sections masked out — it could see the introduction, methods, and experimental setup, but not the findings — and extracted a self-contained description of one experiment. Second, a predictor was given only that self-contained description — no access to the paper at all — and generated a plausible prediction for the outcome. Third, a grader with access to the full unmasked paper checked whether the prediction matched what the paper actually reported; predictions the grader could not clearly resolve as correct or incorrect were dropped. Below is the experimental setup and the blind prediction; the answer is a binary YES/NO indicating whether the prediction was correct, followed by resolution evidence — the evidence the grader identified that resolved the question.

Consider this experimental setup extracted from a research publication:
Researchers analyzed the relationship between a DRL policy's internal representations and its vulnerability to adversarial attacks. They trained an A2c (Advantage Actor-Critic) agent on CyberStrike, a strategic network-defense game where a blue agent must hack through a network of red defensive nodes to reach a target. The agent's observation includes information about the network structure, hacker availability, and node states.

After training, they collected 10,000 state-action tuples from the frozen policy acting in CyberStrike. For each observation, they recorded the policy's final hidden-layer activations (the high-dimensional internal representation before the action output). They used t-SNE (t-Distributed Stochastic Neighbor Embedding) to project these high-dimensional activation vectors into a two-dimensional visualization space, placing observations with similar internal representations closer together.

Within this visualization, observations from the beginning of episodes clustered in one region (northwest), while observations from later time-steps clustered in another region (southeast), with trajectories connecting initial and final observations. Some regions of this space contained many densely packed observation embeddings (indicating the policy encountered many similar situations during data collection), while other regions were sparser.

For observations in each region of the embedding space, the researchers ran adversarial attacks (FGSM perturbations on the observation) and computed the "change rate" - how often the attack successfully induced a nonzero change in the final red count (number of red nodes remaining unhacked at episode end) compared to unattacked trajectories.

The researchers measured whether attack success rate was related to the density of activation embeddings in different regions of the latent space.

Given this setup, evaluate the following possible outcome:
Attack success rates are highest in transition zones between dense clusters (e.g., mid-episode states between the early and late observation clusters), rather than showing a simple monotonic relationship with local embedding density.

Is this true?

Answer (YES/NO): NO